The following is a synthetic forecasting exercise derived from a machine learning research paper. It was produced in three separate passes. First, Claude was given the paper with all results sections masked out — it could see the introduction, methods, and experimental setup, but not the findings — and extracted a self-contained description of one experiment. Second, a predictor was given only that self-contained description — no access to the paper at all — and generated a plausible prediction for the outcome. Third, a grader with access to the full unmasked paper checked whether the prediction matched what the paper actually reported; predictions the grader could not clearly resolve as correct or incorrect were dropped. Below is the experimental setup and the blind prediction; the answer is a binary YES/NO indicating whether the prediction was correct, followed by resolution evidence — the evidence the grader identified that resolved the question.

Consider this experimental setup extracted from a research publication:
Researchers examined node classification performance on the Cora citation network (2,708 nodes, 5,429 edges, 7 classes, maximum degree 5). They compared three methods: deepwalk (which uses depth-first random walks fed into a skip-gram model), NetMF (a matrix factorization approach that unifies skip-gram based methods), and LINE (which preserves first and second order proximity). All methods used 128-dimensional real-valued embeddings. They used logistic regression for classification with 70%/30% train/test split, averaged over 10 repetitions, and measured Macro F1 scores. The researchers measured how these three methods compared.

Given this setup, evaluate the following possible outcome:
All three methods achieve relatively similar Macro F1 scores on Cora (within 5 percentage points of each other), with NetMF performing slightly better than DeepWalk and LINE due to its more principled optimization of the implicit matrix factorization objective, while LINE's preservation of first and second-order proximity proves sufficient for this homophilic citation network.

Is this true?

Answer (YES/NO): NO